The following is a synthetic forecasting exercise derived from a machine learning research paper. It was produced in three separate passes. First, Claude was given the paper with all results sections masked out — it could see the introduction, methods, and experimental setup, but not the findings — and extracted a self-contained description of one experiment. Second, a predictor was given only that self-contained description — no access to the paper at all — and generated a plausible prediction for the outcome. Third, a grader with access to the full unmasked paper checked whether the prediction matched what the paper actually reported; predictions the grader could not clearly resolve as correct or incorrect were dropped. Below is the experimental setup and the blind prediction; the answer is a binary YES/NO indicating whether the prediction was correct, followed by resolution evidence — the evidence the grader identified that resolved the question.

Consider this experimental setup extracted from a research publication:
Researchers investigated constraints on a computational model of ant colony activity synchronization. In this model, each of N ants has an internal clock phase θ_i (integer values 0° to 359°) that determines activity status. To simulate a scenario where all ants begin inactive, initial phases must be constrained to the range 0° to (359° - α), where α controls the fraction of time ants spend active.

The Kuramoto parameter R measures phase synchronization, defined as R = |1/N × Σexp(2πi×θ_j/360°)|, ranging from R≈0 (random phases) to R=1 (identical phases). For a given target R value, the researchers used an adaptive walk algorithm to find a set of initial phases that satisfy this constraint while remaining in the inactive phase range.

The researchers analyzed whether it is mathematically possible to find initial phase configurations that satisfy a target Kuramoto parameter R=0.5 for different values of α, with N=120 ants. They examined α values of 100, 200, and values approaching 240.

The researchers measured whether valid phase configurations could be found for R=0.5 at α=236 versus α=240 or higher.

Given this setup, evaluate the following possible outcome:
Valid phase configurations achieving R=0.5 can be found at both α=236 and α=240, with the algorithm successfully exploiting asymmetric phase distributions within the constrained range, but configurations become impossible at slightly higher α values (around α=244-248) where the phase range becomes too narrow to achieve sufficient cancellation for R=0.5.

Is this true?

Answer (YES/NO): NO